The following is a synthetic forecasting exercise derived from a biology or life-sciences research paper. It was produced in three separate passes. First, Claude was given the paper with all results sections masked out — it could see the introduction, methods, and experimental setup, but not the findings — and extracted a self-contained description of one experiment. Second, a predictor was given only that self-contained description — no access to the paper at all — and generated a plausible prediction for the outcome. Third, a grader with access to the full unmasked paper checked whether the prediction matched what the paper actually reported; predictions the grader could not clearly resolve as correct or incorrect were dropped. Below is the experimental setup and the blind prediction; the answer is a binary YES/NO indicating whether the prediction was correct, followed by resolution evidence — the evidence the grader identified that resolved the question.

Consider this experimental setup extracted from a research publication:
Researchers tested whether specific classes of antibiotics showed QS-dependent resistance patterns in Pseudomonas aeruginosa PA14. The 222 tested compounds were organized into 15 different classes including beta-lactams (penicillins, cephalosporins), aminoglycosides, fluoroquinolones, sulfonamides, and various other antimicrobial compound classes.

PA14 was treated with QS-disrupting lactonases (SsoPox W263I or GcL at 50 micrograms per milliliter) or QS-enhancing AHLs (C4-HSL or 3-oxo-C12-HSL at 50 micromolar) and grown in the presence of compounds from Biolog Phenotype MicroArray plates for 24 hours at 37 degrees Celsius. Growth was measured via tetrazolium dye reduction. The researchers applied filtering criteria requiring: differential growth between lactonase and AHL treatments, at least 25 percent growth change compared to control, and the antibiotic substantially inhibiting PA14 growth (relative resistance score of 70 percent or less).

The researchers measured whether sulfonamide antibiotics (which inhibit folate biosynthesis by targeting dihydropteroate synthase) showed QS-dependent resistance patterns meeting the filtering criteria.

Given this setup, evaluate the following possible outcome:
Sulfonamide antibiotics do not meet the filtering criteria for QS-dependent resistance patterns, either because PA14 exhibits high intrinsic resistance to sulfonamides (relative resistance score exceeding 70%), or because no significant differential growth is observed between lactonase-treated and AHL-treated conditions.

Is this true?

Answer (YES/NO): NO